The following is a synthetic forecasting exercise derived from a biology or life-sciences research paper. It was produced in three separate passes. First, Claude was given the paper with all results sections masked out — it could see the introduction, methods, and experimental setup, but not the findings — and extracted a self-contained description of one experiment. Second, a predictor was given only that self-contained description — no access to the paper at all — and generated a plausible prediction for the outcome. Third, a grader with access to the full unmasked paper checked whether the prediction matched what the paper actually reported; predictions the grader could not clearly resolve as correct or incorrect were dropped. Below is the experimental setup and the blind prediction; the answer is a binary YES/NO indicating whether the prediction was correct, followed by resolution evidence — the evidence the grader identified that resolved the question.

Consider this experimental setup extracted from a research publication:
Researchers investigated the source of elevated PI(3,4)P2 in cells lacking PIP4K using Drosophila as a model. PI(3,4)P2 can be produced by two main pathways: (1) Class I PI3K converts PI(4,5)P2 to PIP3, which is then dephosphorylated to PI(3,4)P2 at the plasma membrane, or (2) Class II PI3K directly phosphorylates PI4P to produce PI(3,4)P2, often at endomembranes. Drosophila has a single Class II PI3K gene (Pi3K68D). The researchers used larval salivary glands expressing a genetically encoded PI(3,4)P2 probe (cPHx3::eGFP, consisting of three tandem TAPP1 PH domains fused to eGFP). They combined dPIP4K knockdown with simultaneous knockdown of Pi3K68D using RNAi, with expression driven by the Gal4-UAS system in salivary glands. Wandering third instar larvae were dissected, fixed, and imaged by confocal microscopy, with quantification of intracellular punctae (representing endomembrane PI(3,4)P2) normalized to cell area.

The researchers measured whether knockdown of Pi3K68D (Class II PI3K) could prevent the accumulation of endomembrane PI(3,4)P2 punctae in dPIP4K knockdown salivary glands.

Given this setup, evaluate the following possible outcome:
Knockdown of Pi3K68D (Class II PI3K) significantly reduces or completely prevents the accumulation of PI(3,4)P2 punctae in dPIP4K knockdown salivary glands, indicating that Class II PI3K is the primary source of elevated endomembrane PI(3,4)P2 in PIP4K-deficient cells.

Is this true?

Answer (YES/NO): YES